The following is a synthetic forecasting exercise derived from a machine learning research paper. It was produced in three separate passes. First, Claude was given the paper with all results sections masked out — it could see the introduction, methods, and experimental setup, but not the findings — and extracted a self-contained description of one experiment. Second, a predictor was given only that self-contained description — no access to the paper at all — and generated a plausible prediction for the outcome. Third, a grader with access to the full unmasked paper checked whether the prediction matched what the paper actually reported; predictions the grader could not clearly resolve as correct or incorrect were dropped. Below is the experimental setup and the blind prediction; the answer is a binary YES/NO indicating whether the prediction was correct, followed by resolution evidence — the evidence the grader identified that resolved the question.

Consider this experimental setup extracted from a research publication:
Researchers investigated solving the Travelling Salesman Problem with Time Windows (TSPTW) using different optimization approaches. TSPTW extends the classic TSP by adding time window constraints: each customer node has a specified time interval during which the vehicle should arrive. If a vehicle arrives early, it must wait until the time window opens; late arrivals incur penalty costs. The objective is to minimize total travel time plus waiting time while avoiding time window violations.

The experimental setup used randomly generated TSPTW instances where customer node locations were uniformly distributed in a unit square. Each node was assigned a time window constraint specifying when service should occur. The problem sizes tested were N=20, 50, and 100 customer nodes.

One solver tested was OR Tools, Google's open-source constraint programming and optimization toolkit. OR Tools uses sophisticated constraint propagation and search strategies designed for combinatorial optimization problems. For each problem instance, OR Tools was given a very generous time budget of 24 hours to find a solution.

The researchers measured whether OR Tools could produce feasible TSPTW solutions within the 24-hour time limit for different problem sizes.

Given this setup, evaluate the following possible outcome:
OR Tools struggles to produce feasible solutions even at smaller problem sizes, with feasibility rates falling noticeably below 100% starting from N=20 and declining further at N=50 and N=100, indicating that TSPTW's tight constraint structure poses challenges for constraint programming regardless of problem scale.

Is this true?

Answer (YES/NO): NO